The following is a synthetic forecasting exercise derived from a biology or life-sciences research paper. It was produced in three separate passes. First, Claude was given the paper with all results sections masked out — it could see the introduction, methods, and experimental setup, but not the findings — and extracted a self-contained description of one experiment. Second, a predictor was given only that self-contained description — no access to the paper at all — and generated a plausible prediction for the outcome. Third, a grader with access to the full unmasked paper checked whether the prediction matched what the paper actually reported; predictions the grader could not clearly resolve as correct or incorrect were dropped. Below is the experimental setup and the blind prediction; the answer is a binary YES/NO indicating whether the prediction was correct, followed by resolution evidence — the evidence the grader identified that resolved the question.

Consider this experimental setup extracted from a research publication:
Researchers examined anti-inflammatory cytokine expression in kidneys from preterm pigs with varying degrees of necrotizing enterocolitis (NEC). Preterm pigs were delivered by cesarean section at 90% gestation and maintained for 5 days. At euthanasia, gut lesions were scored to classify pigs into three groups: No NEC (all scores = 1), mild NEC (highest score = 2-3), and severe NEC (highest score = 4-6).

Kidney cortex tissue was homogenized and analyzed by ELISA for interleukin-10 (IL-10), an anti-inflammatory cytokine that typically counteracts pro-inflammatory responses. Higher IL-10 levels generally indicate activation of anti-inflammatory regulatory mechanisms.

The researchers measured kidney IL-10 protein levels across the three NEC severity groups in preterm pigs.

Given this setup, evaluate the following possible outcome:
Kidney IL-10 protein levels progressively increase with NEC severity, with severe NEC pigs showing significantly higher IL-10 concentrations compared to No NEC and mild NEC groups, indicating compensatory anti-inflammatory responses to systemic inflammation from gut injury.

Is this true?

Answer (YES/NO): NO